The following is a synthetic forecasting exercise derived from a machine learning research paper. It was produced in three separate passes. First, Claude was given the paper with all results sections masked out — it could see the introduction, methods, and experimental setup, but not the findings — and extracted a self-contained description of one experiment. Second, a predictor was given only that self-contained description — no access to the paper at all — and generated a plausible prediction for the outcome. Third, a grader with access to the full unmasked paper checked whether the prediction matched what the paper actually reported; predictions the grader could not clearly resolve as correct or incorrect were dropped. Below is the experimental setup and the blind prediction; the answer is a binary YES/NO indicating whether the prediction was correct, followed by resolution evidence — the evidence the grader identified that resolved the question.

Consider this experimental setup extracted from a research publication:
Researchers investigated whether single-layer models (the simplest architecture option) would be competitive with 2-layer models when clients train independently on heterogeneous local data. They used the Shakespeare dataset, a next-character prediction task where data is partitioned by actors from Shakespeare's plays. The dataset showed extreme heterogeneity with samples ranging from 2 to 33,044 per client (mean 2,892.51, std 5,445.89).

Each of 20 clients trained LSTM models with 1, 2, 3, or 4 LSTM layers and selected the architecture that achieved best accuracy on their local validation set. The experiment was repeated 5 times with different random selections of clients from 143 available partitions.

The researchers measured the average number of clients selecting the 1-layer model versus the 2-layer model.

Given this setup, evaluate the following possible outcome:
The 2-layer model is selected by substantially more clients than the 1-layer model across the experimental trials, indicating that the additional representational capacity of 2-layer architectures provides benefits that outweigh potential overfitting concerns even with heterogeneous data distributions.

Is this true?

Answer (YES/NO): NO